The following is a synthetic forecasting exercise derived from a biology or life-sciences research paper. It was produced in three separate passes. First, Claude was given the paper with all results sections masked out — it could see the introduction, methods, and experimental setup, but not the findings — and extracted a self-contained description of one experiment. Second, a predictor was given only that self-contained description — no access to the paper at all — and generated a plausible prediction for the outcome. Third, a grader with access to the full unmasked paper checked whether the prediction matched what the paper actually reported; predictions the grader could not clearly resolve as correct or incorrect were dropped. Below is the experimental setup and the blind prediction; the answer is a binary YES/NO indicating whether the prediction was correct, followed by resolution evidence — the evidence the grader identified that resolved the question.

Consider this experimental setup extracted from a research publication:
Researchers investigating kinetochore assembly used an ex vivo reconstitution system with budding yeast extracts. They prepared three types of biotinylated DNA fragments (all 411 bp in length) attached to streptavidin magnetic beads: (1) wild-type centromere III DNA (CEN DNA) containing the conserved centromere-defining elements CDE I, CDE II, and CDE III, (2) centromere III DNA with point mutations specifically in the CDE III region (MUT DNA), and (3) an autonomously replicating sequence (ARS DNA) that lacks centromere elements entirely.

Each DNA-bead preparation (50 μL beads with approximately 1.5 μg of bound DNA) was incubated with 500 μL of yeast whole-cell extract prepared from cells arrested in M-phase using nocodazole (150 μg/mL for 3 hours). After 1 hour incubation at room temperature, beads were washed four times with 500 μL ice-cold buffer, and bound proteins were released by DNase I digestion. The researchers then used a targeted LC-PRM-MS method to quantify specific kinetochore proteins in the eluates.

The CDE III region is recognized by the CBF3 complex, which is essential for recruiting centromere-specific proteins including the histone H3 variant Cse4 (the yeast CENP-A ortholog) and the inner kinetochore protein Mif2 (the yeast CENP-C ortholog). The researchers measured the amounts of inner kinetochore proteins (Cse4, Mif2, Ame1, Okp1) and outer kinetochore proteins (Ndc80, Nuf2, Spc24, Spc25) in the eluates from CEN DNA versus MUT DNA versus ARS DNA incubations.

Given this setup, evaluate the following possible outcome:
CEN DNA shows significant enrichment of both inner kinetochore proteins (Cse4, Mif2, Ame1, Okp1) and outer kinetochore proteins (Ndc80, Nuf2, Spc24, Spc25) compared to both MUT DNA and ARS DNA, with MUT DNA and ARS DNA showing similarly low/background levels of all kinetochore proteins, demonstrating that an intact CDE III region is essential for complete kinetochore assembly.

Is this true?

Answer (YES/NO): NO